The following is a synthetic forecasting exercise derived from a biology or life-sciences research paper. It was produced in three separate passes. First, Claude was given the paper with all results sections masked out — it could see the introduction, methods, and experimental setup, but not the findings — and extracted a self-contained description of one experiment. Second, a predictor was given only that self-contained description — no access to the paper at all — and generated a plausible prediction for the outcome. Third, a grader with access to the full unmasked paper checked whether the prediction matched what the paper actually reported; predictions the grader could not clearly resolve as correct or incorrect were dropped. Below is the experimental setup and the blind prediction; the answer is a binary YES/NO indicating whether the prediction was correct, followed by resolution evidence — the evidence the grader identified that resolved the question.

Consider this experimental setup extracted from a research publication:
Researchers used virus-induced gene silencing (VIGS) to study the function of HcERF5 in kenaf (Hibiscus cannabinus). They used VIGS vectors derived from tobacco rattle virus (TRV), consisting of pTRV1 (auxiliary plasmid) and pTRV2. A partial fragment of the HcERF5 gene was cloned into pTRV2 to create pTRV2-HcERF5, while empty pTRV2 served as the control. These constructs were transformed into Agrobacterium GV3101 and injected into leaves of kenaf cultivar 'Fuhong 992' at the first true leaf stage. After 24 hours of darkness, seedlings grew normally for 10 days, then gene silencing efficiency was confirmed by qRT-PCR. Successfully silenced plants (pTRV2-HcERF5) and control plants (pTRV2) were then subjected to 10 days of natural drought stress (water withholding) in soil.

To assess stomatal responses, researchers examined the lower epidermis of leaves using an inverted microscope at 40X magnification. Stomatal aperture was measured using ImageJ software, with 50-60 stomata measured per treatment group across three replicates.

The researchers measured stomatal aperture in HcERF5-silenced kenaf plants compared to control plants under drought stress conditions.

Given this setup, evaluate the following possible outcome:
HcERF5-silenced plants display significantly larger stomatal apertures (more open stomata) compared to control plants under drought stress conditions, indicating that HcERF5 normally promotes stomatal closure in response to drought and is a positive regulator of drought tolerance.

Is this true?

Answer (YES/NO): YES